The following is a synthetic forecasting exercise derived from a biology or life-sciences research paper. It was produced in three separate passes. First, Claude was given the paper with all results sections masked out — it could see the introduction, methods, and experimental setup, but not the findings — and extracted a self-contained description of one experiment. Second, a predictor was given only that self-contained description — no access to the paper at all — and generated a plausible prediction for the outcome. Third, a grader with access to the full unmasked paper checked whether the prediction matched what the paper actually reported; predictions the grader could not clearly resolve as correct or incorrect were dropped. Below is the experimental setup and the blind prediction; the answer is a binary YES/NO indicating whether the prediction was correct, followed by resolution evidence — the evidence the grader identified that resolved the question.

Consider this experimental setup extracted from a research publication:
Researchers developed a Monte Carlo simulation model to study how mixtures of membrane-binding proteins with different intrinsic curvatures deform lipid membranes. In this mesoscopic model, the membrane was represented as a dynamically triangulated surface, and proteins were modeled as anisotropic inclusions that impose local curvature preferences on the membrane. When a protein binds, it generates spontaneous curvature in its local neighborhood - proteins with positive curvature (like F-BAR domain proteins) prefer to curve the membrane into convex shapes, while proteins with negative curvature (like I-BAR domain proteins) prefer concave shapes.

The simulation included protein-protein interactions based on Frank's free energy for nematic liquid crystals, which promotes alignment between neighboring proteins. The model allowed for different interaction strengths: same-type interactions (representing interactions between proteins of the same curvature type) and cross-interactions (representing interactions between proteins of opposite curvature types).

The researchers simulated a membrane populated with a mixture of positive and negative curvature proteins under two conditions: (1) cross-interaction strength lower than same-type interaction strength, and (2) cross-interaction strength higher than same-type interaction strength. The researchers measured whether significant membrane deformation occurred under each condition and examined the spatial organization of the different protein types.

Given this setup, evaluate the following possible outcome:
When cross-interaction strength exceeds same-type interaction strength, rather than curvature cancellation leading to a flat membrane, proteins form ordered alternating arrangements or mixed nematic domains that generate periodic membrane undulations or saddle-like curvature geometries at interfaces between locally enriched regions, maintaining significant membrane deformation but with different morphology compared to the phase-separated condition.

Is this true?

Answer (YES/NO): NO